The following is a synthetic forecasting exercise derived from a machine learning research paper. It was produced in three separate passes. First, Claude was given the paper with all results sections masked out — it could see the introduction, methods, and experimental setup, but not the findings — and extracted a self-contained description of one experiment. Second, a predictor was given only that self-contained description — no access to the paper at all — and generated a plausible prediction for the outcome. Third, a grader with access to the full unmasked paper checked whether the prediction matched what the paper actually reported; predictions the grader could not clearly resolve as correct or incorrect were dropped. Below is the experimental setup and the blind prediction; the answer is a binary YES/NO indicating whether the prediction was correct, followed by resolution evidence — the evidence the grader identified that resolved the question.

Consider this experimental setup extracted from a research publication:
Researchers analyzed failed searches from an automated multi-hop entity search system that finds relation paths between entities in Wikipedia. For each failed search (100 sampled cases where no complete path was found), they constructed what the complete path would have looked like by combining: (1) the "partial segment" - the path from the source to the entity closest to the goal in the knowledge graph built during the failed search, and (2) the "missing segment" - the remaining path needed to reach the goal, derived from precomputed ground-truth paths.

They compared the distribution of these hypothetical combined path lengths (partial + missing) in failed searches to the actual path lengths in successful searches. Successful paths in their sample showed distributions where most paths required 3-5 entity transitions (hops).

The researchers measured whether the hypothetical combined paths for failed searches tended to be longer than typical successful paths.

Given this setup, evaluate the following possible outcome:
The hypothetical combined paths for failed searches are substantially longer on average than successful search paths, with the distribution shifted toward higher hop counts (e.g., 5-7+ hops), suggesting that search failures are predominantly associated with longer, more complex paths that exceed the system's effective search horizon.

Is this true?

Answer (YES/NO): YES